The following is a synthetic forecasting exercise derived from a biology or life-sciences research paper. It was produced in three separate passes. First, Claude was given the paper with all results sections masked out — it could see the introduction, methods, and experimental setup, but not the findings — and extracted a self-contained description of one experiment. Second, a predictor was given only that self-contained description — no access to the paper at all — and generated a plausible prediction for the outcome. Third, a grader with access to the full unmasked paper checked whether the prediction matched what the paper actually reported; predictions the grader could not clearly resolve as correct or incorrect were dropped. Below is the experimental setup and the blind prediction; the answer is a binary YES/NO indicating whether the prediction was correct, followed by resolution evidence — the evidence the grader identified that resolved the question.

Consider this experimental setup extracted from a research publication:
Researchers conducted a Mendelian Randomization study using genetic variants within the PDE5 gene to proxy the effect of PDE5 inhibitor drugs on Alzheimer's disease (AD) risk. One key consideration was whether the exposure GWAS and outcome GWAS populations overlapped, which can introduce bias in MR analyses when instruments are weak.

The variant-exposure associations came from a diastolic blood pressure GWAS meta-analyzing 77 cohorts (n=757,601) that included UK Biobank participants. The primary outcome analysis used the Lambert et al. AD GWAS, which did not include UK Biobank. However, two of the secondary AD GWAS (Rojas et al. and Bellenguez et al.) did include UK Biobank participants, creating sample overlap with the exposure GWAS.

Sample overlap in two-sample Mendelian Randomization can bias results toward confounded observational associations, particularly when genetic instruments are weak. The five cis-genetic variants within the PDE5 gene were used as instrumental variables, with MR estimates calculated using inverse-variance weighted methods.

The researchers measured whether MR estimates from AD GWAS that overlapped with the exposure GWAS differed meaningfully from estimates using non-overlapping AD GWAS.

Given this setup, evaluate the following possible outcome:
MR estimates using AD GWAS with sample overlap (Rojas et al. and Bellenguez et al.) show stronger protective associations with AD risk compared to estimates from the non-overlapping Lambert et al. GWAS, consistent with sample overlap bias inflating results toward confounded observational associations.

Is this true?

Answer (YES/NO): NO